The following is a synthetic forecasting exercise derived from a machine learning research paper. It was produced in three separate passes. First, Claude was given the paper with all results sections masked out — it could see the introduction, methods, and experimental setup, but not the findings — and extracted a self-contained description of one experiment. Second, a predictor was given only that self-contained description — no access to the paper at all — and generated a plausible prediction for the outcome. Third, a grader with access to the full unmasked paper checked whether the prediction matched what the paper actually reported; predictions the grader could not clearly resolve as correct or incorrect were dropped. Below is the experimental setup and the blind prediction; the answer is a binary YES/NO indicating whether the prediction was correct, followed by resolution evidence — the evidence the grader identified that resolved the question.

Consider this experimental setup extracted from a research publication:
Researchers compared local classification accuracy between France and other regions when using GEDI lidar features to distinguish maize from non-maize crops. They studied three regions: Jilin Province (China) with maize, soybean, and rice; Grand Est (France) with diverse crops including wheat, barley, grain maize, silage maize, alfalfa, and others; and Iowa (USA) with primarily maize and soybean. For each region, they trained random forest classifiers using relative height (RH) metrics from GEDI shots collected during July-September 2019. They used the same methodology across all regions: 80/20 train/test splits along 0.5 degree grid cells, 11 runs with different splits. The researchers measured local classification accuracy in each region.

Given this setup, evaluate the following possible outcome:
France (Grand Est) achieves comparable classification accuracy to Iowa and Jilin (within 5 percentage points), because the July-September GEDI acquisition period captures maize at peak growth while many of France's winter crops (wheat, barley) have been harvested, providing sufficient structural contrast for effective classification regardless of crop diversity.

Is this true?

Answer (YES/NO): NO